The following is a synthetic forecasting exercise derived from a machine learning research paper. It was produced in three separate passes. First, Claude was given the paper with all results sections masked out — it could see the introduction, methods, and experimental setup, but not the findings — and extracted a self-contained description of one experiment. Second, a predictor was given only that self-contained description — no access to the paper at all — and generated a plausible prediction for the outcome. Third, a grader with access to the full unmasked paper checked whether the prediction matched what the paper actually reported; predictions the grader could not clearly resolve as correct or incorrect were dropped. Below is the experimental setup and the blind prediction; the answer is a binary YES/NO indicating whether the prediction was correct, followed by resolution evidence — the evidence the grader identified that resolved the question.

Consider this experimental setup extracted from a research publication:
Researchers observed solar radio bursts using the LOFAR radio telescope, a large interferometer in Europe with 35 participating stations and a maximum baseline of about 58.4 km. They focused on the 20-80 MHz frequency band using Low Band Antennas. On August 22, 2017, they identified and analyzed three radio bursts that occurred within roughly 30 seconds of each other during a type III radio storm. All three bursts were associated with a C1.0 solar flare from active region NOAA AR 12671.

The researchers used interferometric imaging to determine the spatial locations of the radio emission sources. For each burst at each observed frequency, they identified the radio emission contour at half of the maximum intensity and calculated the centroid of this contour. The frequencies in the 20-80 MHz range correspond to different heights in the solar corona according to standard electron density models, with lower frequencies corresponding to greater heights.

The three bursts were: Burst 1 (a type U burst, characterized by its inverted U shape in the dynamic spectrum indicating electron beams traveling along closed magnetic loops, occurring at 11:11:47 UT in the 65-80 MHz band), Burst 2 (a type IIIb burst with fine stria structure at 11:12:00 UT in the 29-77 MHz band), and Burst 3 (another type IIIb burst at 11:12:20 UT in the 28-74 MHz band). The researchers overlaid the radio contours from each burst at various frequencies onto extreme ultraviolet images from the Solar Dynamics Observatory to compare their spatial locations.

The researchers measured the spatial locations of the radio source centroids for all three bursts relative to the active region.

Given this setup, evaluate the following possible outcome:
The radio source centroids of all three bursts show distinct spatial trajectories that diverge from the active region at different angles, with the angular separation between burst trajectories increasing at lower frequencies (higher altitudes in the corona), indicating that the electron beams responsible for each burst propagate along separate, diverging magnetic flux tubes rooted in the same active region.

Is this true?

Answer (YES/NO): NO